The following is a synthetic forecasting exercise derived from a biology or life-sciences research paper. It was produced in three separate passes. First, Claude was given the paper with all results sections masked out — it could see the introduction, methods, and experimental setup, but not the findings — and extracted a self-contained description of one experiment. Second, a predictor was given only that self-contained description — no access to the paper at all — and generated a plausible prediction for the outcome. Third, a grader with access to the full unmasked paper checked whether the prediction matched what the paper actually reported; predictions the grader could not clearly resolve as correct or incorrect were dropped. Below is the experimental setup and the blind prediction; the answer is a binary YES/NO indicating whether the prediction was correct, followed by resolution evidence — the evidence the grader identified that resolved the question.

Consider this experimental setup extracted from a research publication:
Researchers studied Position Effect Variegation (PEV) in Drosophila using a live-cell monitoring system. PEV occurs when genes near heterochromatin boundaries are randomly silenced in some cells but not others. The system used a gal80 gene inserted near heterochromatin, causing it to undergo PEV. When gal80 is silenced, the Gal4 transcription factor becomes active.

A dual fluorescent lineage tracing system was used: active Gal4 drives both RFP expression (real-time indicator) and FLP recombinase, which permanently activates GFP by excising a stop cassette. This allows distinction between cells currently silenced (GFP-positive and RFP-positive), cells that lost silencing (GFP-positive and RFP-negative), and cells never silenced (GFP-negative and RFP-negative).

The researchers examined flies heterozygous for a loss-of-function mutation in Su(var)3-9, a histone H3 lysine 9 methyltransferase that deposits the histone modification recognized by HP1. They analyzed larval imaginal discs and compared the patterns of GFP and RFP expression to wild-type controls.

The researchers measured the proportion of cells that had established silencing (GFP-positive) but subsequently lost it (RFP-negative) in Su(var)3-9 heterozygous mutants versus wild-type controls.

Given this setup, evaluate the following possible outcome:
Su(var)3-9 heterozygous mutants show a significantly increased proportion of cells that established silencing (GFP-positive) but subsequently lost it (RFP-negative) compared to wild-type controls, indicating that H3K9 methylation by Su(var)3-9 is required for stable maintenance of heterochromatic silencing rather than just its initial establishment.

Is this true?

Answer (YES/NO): YES